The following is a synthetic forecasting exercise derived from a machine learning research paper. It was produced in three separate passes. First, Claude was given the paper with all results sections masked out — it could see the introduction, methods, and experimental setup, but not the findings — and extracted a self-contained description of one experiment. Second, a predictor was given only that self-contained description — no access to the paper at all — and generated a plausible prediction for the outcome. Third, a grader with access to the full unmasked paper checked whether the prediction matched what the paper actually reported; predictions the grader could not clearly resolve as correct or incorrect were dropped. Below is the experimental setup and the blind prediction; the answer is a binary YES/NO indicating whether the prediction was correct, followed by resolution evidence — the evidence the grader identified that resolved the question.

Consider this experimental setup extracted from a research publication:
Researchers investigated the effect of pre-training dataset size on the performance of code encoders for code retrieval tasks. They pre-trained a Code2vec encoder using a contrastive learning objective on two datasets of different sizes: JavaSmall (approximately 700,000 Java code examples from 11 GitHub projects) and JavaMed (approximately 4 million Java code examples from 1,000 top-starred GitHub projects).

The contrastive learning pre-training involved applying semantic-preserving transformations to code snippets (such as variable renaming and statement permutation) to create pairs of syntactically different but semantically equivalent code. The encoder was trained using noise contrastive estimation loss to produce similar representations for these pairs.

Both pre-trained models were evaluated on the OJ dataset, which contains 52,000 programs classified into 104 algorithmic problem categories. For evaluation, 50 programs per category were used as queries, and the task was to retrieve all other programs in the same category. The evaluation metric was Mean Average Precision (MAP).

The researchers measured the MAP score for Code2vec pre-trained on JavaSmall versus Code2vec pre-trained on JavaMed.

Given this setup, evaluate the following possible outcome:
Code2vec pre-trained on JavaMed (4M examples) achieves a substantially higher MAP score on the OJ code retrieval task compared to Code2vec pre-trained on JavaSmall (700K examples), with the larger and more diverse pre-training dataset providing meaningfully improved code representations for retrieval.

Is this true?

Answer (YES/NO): YES